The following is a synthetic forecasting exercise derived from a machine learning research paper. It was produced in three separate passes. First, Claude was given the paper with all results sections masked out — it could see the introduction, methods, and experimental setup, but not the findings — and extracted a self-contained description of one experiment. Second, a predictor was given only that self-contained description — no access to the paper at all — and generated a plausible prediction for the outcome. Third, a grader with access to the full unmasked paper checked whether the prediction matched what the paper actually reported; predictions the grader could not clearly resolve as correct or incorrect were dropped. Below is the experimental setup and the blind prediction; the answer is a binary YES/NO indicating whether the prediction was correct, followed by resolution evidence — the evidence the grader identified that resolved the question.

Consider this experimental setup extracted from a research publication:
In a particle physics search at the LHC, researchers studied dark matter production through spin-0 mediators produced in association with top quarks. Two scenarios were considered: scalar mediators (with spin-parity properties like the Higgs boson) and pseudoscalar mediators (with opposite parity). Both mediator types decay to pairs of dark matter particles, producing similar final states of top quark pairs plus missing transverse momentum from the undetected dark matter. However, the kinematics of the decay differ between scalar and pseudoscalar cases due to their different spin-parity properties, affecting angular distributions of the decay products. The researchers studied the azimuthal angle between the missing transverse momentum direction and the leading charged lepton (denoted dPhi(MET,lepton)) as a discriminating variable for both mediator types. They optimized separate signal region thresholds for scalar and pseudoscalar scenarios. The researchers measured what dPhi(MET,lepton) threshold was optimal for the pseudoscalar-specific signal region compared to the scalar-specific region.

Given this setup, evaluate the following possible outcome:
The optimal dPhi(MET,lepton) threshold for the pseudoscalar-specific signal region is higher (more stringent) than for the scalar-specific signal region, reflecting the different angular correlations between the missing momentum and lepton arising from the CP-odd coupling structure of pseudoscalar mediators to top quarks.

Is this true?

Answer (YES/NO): YES